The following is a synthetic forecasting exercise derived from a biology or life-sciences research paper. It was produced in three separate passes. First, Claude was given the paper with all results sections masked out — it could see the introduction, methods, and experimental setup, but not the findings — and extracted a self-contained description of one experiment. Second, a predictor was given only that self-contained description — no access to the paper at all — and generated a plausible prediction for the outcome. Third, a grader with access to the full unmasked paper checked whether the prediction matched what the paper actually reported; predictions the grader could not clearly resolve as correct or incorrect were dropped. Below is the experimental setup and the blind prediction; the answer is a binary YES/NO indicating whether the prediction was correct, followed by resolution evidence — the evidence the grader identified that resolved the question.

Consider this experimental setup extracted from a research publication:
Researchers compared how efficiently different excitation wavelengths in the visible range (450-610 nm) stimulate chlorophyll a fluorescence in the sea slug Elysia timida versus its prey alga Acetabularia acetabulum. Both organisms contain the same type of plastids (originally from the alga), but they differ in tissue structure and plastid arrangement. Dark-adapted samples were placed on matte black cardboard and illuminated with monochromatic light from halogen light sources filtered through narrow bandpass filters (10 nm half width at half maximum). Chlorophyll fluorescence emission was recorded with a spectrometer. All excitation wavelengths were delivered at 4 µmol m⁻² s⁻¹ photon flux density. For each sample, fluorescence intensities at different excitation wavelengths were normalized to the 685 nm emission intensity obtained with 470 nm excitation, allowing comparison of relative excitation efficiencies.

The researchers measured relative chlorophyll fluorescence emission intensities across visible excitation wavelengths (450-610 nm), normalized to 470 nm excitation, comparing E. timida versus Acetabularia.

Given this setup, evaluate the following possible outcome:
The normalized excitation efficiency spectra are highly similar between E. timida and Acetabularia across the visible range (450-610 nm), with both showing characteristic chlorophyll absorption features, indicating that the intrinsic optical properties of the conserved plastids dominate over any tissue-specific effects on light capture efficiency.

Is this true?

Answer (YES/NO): YES